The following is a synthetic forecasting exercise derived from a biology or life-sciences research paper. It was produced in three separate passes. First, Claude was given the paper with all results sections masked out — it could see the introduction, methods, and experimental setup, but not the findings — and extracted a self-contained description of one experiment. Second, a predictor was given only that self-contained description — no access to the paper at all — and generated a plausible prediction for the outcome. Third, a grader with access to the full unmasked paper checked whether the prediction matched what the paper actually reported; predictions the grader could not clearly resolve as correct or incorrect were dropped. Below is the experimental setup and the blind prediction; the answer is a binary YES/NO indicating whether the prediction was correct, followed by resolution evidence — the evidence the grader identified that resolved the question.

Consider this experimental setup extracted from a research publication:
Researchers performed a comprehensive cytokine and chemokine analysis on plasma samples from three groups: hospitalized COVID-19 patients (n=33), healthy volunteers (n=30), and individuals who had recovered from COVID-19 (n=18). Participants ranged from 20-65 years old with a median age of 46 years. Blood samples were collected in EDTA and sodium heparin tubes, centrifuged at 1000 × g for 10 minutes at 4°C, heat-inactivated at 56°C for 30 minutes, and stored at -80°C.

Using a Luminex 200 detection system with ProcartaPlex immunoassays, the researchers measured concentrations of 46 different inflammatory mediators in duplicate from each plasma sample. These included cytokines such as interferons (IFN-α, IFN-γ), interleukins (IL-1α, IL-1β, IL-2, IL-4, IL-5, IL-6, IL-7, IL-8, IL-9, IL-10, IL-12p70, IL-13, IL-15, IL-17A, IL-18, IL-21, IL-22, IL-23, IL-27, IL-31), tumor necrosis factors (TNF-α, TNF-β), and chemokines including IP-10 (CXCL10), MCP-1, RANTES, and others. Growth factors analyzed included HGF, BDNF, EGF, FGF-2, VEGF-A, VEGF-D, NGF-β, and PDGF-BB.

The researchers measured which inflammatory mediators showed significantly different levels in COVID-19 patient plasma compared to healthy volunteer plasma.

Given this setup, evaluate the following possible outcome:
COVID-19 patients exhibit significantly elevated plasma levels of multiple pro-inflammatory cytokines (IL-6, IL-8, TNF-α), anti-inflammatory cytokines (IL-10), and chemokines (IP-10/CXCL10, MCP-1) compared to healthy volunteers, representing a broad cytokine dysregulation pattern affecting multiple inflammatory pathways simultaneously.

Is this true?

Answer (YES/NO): NO